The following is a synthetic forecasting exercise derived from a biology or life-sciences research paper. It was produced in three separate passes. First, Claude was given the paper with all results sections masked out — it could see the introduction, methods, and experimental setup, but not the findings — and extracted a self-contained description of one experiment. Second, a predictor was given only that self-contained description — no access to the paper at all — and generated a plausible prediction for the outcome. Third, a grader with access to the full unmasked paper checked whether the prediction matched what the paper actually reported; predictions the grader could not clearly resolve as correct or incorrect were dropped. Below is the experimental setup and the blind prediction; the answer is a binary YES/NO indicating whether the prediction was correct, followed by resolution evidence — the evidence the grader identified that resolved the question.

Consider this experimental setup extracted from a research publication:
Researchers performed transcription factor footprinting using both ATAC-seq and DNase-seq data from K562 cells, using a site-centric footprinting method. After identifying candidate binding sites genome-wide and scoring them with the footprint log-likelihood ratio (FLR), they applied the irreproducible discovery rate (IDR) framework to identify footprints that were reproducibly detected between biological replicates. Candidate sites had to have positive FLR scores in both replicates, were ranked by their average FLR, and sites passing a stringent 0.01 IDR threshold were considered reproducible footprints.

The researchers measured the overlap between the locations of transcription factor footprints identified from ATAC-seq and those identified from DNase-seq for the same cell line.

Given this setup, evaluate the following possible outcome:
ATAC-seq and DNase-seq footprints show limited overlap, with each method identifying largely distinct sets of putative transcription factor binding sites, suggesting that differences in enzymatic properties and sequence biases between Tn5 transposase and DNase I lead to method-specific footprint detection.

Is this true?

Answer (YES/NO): NO